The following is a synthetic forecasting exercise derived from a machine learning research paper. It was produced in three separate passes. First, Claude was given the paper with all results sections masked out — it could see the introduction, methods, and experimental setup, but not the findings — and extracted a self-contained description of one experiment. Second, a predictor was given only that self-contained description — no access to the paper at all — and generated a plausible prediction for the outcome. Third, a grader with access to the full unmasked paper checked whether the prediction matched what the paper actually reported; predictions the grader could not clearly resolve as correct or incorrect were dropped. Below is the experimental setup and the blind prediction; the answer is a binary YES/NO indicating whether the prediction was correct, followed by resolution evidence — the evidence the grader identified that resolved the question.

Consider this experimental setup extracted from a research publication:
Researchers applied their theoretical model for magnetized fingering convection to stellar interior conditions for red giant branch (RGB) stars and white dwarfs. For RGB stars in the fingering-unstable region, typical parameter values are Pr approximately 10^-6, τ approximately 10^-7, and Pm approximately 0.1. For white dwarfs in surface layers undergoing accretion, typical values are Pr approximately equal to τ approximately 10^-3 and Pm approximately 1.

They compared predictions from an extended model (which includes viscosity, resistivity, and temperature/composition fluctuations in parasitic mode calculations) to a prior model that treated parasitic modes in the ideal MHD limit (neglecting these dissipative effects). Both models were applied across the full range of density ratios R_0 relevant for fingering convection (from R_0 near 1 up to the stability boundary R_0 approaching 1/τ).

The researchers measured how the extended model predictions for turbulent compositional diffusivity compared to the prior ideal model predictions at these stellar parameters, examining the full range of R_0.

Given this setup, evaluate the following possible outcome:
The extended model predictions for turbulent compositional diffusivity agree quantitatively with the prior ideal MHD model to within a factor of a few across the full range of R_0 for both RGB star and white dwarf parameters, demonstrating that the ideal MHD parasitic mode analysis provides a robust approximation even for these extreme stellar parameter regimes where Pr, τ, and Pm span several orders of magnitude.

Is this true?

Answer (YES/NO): NO